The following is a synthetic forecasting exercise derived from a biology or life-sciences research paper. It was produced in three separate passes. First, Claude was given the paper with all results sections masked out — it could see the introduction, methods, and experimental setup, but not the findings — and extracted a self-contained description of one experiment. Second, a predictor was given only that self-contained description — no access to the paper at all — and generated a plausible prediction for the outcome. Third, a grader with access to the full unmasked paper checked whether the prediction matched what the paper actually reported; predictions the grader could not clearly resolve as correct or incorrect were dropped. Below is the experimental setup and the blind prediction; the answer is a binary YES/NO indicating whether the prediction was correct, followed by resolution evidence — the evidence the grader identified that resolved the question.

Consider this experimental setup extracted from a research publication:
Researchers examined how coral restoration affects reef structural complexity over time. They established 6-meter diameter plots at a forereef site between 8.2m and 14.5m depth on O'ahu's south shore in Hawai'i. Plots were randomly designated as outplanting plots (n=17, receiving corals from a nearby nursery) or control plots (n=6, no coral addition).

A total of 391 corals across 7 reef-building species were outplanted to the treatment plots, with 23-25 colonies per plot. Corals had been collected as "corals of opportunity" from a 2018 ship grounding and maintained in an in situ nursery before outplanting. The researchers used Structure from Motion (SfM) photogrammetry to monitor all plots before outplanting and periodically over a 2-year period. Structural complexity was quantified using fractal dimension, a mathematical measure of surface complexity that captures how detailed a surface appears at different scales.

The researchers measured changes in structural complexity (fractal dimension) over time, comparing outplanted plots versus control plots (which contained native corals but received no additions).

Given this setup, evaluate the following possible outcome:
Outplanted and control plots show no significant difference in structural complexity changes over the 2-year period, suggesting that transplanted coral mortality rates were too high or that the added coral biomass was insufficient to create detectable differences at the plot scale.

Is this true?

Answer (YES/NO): NO